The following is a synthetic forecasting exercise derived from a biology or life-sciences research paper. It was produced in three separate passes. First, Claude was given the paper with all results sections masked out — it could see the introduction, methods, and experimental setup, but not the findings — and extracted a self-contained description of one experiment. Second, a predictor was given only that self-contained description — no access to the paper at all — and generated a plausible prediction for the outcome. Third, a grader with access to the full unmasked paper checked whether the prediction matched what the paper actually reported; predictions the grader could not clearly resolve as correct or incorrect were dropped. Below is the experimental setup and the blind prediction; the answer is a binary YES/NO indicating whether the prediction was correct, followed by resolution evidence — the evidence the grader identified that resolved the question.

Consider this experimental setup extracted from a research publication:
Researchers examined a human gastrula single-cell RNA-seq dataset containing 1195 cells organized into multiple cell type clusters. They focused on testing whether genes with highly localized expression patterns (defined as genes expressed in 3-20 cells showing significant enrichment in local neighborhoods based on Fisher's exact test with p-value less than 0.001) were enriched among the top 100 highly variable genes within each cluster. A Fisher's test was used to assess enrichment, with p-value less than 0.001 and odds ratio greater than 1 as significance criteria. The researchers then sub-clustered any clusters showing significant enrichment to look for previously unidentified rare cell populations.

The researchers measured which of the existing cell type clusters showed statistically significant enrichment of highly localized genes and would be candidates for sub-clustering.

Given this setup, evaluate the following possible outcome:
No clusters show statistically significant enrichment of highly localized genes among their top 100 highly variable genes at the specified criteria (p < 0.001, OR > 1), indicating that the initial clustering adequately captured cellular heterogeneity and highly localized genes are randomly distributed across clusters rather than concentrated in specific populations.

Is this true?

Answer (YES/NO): NO